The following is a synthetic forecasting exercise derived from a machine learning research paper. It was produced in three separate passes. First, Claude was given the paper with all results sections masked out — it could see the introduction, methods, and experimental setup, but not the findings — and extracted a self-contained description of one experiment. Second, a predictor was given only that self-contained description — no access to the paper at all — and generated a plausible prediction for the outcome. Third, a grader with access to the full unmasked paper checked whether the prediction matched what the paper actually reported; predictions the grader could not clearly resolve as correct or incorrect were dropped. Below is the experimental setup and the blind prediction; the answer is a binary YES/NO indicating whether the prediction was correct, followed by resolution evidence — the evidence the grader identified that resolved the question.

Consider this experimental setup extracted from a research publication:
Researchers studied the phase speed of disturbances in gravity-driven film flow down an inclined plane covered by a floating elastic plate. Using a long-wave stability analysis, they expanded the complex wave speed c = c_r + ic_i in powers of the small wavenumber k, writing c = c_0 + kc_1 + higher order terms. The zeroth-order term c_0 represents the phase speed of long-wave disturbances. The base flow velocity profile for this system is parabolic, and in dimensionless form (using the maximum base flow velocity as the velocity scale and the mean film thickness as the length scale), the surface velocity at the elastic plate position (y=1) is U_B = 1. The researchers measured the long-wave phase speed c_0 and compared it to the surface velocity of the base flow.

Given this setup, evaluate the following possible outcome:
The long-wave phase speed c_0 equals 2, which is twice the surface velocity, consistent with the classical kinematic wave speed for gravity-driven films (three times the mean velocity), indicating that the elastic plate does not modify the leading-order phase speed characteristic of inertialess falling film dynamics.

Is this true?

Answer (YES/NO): YES